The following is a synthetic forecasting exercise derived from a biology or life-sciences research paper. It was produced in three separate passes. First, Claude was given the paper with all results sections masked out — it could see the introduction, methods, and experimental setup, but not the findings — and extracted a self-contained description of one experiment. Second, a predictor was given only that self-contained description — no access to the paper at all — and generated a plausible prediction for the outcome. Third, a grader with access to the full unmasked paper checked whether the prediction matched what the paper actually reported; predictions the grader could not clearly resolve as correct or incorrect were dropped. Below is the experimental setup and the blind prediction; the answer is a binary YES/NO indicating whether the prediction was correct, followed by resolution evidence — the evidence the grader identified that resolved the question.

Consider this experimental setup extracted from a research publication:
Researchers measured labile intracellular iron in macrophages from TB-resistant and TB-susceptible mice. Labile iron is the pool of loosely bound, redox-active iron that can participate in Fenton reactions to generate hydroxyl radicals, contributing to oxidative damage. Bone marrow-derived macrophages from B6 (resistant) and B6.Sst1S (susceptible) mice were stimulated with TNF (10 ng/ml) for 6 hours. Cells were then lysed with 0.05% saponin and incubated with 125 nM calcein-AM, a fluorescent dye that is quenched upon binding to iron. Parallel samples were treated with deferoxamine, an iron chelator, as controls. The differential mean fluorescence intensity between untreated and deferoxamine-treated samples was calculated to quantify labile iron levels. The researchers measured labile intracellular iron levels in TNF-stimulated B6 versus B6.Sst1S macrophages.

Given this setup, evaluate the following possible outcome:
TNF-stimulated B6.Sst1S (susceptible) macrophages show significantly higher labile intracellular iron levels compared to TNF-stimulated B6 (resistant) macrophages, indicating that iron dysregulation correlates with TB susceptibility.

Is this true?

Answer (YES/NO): YES